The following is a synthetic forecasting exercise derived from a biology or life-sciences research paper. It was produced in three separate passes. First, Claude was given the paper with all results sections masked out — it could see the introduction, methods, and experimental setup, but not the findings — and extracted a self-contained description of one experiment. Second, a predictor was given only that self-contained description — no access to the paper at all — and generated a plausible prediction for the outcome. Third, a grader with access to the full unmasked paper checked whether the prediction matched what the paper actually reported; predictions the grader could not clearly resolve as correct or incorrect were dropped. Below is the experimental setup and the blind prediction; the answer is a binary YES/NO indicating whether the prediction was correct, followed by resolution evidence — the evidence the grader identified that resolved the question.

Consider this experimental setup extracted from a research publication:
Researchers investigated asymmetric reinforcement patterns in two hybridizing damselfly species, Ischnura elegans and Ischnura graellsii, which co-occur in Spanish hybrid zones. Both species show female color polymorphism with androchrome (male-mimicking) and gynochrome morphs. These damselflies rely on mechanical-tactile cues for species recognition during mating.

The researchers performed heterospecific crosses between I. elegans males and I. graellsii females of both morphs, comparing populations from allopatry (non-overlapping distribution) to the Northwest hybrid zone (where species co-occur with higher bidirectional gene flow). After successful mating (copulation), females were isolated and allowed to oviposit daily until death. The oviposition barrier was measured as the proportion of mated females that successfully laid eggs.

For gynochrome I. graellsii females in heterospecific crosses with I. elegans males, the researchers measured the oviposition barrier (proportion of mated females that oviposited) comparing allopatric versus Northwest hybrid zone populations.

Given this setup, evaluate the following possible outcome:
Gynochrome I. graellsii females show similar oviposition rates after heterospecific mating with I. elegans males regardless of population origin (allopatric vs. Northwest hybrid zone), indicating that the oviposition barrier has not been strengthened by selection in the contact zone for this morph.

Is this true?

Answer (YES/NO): NO